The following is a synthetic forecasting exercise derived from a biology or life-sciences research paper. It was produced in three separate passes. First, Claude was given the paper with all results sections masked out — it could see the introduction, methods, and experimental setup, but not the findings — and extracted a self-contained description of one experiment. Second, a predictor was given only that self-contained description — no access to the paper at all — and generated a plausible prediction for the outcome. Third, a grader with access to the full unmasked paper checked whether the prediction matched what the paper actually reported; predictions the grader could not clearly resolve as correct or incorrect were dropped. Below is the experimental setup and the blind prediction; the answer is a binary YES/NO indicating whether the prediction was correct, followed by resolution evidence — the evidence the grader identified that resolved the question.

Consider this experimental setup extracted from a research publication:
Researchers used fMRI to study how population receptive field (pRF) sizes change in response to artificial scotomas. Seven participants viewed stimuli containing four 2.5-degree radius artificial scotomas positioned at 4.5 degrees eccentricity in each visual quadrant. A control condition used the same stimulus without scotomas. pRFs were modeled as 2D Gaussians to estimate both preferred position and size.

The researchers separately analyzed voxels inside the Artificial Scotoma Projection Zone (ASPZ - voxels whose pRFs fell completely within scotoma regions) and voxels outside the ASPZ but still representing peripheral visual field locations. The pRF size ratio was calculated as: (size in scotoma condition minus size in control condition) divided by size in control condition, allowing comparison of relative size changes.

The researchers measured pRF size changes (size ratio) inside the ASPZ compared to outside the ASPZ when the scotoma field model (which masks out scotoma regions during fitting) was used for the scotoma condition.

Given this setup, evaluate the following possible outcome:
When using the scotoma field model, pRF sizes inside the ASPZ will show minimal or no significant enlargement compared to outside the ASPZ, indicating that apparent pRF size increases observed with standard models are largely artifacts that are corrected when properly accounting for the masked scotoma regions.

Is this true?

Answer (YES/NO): YES